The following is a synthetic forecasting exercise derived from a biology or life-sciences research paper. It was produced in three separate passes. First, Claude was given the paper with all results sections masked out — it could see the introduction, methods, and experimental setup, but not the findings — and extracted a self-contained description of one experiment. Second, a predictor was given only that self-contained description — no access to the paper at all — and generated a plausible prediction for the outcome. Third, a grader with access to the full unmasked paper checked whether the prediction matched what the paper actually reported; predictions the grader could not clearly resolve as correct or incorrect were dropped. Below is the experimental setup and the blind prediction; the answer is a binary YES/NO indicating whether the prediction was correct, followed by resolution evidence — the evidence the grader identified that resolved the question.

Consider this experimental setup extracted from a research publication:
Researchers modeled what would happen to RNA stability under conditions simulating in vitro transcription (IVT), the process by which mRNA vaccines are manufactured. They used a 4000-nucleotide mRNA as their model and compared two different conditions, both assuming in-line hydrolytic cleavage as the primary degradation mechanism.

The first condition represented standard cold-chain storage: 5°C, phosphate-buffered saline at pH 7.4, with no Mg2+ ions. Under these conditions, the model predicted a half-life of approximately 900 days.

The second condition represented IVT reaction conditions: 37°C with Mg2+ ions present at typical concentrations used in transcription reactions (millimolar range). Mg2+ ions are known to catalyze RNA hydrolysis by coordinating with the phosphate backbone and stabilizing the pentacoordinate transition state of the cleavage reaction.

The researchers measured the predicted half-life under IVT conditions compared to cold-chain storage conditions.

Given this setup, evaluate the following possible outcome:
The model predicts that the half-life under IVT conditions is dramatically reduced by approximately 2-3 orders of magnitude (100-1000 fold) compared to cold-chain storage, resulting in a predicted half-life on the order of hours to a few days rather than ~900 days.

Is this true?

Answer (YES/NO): YES